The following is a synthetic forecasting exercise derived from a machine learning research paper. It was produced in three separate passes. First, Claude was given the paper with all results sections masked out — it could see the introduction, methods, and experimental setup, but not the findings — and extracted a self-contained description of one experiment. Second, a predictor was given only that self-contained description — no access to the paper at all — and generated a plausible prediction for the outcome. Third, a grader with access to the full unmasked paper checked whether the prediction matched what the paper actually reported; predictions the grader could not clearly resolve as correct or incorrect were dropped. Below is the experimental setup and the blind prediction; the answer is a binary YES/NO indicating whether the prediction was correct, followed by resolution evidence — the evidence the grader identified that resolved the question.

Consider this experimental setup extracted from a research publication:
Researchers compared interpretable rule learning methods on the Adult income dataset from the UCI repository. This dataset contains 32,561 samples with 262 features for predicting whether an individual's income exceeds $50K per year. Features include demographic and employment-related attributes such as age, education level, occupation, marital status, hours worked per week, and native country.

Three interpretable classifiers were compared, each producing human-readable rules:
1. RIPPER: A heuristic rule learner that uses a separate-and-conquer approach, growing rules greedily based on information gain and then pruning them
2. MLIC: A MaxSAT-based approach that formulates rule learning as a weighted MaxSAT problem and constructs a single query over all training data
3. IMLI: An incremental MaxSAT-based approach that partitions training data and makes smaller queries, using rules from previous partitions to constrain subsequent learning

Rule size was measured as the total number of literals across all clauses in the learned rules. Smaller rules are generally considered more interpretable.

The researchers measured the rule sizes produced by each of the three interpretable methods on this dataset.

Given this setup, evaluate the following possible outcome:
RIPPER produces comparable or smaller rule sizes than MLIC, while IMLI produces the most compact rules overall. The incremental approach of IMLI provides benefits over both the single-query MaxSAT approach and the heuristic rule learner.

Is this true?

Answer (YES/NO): NO